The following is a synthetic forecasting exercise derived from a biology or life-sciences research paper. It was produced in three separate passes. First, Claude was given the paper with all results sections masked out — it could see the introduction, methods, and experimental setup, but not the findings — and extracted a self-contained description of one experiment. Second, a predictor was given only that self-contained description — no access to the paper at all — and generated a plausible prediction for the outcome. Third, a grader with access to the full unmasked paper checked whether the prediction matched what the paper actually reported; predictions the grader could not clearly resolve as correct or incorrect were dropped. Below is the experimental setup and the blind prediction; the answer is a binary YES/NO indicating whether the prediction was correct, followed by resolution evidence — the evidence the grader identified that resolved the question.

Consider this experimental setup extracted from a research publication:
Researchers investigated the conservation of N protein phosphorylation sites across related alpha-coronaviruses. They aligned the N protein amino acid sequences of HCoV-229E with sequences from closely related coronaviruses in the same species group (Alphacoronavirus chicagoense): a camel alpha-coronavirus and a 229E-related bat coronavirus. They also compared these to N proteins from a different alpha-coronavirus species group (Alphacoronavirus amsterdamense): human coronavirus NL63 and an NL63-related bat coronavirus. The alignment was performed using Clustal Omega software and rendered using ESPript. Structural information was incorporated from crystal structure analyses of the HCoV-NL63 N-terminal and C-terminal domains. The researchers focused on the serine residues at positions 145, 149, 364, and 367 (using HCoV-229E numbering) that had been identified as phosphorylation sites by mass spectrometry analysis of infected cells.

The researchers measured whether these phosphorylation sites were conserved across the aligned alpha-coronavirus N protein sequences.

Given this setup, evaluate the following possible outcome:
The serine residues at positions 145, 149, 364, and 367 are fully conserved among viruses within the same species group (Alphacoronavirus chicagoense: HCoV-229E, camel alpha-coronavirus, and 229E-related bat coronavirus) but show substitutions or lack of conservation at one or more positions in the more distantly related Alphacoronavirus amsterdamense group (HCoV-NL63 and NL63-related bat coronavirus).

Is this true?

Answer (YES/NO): NO